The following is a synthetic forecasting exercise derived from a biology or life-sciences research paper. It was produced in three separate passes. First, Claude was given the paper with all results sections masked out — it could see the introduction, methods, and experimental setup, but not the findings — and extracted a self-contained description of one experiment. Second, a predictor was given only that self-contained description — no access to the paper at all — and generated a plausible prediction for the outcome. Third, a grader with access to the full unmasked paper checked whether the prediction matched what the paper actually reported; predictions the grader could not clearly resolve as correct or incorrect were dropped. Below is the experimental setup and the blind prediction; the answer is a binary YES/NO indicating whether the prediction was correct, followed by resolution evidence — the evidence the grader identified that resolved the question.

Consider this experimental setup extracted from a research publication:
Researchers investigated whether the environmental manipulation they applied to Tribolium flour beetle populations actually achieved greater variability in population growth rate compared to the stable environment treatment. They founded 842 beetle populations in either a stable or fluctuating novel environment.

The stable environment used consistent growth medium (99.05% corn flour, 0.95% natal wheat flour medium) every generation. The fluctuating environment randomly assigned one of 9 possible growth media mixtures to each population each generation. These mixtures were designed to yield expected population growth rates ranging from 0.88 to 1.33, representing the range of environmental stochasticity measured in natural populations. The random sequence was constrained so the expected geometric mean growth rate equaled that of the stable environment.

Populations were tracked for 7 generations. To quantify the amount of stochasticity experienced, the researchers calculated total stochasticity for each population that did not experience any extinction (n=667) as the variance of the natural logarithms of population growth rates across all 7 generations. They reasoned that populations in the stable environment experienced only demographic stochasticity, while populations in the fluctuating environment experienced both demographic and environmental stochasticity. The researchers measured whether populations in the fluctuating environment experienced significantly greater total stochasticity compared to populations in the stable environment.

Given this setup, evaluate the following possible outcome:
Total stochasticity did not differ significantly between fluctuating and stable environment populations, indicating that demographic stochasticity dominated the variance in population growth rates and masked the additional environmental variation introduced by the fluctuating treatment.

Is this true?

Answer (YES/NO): NO